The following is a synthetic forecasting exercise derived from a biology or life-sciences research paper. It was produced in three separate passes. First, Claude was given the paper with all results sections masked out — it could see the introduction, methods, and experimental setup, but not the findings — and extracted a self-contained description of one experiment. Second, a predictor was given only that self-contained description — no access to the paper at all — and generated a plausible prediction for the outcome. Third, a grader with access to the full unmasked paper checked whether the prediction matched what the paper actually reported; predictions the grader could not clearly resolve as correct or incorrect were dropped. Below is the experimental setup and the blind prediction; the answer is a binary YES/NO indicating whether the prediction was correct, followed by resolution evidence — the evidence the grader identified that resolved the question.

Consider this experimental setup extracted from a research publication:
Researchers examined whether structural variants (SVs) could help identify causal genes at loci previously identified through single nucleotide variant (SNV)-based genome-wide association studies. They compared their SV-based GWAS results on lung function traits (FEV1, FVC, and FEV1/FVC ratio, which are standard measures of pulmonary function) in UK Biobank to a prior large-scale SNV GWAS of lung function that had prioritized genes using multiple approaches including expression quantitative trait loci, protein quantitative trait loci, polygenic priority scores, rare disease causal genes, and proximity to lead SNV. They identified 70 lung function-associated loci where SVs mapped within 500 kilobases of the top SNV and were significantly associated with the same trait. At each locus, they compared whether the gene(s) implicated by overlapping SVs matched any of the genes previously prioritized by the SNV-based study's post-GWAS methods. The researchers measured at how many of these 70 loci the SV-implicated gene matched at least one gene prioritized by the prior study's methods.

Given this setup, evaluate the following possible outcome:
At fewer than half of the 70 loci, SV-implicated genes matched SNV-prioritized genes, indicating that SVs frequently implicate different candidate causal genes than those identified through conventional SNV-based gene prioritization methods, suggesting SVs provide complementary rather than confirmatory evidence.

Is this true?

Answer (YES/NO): NO